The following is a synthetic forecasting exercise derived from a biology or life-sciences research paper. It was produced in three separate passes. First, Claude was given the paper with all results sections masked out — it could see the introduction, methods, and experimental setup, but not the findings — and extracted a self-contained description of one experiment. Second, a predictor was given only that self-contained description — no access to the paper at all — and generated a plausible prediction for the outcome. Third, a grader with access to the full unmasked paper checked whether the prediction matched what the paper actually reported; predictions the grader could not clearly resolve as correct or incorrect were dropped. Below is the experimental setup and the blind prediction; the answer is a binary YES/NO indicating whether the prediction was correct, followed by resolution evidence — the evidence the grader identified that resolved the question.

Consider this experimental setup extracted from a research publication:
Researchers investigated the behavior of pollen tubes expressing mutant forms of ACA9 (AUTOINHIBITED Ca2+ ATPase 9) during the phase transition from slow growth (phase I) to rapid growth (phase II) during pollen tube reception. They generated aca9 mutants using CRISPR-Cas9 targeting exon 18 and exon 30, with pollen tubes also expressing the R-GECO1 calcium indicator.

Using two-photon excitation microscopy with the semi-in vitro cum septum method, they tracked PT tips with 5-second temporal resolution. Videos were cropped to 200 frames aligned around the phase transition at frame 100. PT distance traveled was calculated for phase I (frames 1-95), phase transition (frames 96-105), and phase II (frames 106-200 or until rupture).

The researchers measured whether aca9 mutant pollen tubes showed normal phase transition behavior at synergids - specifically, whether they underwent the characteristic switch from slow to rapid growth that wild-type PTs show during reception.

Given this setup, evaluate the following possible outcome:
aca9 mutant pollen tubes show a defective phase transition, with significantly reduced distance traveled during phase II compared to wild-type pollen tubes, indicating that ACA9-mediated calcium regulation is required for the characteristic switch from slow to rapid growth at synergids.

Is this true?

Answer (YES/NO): NO